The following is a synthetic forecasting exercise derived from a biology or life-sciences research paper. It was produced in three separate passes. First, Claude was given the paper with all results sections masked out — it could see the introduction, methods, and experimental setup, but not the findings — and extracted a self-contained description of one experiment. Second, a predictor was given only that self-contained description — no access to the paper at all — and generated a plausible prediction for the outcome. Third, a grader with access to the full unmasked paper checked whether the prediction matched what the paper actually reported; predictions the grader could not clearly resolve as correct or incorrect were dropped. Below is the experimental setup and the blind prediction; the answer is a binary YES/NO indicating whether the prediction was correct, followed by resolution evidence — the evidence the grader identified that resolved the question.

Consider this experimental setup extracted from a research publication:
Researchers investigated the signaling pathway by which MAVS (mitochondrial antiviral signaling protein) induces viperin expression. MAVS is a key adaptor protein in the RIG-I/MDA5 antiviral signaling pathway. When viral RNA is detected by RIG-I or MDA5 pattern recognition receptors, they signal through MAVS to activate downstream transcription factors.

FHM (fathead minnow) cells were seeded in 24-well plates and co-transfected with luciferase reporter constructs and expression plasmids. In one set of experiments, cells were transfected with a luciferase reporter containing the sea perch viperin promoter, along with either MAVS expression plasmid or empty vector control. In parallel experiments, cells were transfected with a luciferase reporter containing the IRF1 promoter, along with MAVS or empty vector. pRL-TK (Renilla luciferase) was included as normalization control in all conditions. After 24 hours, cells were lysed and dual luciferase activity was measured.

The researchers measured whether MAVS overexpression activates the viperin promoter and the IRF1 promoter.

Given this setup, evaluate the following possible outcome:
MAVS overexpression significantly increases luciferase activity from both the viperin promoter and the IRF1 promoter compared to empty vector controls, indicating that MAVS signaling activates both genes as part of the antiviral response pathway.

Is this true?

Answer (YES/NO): NO